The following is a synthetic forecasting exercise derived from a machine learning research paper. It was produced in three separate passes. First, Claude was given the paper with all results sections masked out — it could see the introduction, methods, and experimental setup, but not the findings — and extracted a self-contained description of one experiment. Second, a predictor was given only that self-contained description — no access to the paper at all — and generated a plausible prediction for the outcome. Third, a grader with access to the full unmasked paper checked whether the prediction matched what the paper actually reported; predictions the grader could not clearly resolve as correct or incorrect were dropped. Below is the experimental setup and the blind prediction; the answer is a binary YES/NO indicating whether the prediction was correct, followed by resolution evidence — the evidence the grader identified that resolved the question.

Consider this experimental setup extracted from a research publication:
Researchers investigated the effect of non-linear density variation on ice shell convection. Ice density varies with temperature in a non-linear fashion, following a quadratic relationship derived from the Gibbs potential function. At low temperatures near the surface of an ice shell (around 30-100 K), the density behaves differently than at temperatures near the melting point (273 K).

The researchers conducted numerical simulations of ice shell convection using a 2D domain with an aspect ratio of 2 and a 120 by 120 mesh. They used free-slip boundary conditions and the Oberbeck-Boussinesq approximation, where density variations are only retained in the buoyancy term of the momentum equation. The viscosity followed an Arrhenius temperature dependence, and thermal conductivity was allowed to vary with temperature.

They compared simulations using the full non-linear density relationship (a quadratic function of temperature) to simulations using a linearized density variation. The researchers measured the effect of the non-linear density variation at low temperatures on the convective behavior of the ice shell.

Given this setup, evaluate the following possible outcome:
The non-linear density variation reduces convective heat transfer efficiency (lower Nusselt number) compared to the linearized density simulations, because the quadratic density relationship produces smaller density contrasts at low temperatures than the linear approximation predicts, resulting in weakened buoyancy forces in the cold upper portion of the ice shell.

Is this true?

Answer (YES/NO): NO